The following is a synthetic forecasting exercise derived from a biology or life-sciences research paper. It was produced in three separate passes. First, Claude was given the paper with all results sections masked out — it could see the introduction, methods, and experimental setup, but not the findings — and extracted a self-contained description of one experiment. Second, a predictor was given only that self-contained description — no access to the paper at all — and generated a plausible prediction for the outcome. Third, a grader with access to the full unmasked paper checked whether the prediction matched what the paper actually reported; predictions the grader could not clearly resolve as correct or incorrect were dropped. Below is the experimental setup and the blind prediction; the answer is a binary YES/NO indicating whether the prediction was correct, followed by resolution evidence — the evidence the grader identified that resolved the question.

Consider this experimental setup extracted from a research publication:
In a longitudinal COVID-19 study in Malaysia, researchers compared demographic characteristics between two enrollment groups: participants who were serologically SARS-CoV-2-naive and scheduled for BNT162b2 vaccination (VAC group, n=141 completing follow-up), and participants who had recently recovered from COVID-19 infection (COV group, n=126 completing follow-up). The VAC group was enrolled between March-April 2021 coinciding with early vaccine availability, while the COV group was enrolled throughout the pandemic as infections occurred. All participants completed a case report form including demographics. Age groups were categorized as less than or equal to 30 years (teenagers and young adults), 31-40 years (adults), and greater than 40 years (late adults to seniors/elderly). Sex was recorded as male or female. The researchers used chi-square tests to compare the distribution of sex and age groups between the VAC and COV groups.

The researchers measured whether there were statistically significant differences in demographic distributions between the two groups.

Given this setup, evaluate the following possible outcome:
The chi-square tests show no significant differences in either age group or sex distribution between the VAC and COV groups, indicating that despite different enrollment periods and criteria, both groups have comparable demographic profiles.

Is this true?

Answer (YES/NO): NO